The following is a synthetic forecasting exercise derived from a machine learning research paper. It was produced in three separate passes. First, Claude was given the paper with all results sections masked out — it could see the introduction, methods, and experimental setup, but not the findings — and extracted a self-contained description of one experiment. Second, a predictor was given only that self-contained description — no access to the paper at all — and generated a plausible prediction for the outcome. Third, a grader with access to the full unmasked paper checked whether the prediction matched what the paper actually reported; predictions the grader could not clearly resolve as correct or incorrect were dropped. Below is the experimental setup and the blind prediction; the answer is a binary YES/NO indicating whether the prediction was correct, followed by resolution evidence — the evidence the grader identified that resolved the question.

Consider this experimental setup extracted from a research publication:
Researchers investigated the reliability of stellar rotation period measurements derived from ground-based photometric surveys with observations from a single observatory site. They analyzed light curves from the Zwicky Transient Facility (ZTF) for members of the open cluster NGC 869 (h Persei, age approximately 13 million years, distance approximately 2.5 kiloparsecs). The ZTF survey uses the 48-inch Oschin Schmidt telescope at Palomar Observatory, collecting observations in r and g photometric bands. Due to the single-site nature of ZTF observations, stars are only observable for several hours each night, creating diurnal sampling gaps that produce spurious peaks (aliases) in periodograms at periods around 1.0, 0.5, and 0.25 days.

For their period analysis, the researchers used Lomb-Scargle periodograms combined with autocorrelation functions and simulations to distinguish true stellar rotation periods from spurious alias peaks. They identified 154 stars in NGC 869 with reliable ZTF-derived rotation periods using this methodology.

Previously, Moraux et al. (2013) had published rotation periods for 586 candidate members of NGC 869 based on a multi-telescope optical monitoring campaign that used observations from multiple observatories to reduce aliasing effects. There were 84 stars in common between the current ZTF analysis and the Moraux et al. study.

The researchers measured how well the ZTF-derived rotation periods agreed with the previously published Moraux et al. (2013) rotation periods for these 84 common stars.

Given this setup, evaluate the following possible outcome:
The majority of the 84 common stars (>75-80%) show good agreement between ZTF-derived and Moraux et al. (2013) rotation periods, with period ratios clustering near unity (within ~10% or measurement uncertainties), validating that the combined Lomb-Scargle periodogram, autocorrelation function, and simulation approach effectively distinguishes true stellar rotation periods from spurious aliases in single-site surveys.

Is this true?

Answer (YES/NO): NO